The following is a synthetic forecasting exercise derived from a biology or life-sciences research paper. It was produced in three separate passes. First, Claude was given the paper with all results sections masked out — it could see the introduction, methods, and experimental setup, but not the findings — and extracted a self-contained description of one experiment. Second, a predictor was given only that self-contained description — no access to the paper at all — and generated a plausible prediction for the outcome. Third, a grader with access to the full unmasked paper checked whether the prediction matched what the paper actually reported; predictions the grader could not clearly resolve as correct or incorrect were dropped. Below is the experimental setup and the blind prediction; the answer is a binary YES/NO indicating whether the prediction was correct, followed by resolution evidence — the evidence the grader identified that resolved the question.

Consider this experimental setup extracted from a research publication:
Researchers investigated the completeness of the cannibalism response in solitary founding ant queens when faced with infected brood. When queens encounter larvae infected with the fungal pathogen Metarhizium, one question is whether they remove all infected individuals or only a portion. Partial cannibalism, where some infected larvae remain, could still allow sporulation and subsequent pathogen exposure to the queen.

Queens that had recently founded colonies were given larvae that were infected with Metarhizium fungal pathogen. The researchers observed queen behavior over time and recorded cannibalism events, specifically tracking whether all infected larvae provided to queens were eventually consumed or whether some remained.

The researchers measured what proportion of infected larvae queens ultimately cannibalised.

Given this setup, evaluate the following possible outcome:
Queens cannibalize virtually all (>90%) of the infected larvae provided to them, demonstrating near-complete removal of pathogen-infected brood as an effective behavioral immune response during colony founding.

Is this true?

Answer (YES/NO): YES